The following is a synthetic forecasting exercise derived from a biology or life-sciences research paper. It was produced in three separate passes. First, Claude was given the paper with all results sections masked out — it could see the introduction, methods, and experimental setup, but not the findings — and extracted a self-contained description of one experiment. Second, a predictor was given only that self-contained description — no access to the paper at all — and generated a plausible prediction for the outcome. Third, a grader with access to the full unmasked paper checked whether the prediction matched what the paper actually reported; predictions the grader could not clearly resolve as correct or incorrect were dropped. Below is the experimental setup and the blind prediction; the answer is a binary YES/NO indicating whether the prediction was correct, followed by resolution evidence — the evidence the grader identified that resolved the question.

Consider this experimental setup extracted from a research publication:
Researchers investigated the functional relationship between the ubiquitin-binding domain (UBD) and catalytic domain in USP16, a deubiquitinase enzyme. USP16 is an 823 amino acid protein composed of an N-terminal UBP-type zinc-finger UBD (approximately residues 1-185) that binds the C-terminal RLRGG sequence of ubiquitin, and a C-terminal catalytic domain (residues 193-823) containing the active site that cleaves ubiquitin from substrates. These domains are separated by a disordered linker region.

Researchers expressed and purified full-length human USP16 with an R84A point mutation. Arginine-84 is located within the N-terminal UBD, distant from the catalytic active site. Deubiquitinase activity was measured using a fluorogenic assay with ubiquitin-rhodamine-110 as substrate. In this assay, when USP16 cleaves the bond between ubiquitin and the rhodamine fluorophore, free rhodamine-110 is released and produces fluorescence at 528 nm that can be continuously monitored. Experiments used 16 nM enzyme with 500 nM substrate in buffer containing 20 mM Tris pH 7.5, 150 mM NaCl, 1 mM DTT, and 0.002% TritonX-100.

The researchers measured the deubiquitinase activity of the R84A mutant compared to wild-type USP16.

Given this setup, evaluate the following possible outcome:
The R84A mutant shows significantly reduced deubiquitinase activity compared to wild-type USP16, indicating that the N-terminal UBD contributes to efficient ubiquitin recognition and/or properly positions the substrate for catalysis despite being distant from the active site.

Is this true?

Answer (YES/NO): YES